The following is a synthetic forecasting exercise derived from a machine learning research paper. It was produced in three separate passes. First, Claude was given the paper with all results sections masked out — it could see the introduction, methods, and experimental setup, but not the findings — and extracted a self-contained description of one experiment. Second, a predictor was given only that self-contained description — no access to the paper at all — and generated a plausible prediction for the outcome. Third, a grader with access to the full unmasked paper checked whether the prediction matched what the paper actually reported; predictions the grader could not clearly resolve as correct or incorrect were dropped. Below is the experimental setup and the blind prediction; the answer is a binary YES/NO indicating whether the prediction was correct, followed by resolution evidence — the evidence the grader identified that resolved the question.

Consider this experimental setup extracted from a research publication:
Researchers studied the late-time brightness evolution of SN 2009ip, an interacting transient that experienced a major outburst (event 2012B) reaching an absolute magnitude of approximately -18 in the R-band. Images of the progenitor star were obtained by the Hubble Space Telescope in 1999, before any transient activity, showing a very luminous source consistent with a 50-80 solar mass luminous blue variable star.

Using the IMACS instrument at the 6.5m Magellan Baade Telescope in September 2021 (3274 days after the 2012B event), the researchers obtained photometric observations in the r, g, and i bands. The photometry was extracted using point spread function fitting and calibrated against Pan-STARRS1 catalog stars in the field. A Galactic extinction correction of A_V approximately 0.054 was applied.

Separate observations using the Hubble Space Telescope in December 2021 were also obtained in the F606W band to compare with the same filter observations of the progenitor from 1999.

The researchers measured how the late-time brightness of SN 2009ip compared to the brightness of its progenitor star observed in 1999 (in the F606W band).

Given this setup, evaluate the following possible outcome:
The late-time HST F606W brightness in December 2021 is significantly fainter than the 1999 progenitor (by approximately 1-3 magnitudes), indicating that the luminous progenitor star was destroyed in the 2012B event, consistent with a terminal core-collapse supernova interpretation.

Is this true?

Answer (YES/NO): NO